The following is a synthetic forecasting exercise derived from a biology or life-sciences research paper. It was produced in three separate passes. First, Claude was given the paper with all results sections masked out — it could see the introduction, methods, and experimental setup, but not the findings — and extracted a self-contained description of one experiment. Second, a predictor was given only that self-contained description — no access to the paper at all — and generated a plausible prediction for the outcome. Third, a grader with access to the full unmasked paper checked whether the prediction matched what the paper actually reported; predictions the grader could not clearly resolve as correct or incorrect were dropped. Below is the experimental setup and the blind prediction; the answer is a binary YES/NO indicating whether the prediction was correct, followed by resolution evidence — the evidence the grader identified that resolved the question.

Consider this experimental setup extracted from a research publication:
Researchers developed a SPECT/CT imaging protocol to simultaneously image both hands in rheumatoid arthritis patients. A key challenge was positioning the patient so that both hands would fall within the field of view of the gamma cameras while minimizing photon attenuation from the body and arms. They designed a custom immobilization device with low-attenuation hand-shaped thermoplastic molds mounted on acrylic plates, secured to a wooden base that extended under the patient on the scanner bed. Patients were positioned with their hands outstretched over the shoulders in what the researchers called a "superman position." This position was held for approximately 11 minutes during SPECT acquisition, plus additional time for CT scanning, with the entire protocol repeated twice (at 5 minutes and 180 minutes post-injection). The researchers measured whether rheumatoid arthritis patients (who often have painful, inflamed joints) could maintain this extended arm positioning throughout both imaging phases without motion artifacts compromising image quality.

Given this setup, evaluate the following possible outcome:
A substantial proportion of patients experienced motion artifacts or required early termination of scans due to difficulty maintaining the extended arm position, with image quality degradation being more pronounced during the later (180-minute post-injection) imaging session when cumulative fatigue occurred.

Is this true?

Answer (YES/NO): NO